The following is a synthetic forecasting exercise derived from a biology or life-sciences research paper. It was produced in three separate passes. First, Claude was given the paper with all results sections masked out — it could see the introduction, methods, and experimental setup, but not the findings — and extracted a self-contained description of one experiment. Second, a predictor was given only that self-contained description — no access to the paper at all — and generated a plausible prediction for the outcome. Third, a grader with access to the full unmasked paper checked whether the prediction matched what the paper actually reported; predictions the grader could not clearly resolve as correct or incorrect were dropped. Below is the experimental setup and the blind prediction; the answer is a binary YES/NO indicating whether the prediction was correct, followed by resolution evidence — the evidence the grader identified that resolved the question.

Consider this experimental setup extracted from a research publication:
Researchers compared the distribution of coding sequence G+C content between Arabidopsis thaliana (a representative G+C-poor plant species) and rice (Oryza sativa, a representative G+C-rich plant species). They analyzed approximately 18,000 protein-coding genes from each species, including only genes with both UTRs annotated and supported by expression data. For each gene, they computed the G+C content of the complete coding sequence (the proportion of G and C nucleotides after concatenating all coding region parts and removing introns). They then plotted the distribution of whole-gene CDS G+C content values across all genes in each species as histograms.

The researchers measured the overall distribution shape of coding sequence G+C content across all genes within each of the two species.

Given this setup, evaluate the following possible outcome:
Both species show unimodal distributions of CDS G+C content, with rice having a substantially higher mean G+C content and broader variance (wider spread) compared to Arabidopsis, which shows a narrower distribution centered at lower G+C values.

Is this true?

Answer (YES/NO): NO